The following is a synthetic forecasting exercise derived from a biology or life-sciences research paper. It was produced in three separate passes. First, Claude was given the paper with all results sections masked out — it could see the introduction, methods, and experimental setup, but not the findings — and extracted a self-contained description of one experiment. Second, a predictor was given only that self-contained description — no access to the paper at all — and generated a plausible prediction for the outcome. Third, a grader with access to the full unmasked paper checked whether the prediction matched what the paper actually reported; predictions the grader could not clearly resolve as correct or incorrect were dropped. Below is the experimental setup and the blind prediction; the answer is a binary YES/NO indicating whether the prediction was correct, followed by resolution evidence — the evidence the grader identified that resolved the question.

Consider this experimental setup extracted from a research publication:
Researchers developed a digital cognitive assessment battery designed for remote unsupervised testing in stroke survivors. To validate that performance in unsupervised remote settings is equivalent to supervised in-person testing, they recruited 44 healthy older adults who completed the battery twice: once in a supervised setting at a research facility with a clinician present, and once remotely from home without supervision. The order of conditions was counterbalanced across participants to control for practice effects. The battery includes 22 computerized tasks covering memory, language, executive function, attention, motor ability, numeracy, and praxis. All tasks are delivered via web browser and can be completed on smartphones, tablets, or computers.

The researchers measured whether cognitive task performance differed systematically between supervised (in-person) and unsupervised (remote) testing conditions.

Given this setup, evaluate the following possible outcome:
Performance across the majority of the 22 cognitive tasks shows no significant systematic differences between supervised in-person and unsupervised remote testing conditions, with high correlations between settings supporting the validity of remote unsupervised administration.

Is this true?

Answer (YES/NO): YES